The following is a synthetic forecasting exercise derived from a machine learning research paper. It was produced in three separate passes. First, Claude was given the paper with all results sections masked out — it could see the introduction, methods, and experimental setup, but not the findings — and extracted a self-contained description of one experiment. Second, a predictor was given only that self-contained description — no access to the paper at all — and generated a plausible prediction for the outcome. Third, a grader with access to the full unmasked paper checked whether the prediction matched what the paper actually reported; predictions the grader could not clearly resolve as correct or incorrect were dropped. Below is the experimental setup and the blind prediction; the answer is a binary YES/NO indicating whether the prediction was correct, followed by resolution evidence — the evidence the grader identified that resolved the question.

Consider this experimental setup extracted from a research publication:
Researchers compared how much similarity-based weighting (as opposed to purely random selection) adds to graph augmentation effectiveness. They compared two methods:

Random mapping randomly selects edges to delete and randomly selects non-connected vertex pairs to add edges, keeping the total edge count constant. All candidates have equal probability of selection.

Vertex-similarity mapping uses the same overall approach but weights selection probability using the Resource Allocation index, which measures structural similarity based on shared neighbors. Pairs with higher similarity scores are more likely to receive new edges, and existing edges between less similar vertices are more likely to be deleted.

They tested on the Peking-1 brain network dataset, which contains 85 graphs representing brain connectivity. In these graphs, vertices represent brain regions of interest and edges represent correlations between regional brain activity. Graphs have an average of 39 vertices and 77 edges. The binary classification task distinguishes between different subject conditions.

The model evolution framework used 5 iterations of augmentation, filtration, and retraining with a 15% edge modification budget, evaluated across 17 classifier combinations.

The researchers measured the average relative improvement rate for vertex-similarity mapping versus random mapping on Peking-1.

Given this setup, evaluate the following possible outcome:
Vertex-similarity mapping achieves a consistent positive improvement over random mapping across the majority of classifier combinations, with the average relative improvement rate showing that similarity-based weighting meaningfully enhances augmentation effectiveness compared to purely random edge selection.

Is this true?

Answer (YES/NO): YES